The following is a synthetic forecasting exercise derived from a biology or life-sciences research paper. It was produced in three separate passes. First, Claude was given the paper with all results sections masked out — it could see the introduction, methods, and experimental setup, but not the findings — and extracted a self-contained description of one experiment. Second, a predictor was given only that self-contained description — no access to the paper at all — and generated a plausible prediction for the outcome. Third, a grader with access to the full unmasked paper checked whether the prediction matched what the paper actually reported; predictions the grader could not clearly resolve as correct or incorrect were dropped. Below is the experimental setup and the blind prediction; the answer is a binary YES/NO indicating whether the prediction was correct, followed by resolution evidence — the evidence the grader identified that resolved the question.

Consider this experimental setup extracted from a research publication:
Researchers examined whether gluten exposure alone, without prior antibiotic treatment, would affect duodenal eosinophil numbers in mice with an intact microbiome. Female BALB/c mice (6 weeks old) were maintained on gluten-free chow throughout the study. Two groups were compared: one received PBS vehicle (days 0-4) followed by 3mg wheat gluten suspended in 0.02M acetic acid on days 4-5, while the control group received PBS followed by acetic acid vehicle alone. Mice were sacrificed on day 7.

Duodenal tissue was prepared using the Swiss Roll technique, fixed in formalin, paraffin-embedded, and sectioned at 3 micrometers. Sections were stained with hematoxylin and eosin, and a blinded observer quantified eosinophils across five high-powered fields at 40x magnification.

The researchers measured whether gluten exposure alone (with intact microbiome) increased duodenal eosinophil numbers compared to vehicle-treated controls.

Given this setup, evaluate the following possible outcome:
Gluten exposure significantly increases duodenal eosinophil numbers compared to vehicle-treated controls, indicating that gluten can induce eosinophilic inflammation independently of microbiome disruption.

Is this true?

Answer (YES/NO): NO